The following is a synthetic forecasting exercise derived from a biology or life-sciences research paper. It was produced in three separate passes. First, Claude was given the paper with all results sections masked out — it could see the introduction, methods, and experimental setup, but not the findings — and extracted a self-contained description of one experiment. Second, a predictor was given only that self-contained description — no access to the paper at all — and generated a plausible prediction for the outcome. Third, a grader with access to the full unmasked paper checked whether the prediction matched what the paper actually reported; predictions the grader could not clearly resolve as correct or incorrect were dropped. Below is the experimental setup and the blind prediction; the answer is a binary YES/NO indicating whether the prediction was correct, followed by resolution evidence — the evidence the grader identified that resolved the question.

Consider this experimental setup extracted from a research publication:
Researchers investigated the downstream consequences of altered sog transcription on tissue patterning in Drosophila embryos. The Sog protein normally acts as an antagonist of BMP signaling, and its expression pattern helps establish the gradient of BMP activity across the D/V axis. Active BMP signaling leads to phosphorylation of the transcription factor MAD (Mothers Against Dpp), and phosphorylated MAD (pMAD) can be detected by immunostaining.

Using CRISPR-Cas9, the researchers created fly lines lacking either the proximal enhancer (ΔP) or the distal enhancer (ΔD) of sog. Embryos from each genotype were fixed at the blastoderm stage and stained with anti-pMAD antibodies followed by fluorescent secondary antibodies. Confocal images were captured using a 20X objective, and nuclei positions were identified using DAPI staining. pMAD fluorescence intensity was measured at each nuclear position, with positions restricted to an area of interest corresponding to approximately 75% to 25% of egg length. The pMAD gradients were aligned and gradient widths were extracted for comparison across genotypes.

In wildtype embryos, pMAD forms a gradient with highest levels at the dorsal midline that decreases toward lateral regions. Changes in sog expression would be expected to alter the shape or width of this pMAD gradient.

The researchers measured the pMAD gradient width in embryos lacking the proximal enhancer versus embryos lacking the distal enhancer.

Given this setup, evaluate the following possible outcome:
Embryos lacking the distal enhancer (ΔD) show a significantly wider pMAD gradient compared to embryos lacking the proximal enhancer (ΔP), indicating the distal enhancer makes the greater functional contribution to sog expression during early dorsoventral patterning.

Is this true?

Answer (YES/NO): YES